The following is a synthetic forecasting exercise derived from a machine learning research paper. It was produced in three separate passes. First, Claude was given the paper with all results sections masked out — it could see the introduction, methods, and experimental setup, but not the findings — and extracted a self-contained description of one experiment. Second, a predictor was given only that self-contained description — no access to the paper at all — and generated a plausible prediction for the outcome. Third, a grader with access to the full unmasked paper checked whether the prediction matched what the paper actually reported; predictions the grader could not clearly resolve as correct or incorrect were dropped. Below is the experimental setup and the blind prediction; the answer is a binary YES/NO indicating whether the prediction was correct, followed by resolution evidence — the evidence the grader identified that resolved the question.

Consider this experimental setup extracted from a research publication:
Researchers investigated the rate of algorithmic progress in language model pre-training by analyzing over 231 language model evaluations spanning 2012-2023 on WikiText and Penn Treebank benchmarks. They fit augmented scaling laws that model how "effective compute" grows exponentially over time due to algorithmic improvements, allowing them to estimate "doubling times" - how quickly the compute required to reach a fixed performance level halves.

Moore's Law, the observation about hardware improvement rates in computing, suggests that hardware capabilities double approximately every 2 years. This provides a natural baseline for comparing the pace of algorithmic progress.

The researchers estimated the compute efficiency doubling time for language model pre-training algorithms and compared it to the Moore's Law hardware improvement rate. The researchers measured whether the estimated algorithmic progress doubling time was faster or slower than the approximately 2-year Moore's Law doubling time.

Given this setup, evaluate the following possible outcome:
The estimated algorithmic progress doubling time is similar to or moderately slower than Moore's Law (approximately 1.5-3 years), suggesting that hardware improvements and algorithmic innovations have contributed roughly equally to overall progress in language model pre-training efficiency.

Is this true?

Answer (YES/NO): NO